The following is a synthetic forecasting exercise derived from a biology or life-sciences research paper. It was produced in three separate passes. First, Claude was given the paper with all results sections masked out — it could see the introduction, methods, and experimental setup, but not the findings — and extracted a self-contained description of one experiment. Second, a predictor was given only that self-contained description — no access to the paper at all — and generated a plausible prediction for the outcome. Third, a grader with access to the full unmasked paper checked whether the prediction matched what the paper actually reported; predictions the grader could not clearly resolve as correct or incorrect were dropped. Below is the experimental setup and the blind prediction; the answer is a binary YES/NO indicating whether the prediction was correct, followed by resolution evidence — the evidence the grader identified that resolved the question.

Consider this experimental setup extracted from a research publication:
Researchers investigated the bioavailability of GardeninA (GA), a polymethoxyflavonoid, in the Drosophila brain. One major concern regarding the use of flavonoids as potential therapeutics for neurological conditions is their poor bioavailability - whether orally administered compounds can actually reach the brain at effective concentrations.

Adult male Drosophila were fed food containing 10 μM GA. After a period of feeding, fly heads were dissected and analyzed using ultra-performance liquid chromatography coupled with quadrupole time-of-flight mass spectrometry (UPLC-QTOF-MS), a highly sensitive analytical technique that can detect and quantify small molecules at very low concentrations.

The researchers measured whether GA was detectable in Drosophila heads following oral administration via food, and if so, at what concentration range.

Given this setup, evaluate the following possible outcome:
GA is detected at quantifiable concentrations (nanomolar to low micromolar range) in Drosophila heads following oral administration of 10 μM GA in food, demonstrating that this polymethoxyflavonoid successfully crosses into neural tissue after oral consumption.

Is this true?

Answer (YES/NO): YES